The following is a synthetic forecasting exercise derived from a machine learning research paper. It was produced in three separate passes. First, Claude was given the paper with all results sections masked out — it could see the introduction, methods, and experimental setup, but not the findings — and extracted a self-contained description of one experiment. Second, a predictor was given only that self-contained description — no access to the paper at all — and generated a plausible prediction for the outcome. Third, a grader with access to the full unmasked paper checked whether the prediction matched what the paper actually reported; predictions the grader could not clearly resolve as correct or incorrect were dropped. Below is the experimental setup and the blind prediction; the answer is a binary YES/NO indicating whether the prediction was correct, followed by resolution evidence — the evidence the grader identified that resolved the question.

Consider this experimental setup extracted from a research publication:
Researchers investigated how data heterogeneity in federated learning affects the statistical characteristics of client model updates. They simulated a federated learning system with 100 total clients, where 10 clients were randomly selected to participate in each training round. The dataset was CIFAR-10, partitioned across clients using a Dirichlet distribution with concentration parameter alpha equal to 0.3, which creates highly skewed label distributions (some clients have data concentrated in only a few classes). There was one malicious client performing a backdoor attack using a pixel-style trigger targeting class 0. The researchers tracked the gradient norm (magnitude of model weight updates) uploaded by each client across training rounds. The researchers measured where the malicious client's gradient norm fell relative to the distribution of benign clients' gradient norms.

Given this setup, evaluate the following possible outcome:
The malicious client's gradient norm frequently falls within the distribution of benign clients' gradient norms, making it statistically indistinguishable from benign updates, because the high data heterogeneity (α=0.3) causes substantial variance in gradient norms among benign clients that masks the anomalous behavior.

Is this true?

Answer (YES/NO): YES